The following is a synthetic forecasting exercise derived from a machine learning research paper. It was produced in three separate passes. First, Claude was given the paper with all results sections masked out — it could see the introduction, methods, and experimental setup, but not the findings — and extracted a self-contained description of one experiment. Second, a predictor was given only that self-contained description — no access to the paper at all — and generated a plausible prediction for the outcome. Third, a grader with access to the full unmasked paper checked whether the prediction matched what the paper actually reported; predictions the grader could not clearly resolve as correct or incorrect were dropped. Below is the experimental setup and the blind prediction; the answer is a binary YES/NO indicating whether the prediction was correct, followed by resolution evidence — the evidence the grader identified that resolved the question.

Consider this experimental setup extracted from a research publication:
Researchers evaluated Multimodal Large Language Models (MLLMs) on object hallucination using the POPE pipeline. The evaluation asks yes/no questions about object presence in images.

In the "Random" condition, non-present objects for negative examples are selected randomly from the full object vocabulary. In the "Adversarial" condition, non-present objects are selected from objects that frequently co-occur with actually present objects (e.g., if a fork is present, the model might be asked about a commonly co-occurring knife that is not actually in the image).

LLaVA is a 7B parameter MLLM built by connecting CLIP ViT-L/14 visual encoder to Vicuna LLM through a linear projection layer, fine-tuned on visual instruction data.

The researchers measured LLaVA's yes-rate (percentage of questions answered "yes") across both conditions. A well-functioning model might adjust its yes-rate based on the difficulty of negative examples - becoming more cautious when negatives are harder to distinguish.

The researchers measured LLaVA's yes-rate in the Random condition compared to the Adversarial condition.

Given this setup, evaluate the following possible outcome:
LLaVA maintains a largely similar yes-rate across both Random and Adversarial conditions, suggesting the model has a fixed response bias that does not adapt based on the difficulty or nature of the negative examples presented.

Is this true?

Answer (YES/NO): YES